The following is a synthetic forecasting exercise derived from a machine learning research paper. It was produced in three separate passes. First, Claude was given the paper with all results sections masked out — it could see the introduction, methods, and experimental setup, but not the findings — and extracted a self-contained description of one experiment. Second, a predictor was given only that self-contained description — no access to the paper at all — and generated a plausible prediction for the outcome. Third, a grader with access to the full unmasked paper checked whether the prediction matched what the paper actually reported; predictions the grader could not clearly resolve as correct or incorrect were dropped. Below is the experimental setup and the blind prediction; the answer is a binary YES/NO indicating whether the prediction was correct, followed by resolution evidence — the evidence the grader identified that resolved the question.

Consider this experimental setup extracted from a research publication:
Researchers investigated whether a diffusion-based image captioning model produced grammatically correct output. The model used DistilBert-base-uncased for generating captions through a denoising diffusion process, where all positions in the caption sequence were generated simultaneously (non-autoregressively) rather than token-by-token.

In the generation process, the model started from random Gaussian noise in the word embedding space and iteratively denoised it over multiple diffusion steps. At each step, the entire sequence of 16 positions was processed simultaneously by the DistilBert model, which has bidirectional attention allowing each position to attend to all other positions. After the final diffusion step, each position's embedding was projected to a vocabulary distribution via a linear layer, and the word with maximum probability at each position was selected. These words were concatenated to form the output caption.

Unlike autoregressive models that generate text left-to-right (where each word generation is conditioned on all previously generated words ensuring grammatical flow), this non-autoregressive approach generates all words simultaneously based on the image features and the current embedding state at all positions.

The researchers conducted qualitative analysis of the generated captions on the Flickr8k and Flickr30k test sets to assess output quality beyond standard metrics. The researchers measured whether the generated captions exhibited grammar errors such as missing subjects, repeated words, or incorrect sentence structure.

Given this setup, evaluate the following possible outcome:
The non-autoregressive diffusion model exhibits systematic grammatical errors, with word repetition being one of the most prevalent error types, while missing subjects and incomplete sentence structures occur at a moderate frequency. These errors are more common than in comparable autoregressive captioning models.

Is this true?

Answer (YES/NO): NO